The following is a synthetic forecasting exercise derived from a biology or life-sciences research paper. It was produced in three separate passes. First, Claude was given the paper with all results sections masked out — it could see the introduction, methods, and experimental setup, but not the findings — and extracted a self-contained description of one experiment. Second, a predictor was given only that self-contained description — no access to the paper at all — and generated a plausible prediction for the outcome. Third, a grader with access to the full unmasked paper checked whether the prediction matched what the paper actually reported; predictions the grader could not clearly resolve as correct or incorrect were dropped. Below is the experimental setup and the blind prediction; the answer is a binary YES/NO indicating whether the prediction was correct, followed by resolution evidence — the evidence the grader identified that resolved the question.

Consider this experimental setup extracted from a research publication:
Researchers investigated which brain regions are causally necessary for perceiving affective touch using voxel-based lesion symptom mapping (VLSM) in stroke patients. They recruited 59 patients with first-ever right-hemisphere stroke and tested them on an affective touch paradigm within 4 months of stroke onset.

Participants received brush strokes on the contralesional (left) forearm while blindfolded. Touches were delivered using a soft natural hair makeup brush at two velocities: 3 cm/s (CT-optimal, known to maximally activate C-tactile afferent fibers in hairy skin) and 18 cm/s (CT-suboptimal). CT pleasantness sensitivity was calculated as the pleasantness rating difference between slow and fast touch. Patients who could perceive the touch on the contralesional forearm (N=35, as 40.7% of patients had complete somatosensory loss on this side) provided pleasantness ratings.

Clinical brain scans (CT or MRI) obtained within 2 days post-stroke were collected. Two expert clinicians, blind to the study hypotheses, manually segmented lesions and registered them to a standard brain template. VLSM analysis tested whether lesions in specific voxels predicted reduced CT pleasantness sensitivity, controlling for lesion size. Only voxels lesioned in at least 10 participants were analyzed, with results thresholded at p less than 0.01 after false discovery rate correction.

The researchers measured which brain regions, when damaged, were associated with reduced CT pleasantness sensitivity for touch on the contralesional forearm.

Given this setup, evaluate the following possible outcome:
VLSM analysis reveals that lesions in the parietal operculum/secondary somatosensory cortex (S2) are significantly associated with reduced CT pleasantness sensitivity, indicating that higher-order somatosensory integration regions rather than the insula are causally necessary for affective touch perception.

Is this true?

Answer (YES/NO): NO